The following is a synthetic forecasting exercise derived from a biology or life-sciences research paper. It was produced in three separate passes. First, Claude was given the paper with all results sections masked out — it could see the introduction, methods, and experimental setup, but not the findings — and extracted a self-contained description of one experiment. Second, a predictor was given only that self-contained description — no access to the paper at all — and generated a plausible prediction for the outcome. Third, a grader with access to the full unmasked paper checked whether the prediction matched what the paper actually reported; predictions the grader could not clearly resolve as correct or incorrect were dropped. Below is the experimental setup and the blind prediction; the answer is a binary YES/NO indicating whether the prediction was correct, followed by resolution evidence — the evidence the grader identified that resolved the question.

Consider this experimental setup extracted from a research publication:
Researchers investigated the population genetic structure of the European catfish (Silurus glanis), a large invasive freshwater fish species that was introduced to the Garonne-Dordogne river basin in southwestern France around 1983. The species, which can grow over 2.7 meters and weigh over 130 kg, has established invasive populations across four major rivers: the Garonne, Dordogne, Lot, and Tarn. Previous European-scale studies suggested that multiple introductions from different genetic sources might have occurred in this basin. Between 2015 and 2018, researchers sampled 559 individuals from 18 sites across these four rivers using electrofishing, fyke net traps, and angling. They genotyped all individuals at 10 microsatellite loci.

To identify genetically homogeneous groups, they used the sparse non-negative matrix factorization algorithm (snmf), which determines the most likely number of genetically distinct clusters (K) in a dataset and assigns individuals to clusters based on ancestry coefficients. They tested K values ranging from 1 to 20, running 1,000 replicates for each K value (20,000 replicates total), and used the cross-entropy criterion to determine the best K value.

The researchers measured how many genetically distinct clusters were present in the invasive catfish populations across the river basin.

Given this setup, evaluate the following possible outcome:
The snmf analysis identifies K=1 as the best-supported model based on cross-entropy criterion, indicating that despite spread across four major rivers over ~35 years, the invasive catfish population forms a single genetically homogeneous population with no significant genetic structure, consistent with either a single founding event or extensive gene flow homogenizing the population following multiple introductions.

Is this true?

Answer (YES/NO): NO